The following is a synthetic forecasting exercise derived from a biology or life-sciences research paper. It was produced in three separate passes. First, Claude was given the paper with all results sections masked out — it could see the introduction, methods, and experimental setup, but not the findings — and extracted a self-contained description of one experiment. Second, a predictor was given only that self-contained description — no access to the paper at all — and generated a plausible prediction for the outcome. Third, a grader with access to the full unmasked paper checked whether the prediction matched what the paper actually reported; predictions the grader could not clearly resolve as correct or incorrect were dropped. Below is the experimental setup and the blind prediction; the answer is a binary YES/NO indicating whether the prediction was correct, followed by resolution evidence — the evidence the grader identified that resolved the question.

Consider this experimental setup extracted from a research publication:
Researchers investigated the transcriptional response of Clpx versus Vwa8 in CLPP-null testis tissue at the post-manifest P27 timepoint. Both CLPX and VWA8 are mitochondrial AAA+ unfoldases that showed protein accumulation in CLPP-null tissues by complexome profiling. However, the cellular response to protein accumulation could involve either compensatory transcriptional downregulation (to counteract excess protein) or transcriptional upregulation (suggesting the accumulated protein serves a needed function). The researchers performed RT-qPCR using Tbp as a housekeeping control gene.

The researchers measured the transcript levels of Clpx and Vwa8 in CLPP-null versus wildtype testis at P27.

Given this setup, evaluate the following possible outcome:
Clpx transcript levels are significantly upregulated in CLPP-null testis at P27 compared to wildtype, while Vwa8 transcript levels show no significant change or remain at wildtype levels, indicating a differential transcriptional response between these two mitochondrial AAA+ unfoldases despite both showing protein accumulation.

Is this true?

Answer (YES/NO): NO